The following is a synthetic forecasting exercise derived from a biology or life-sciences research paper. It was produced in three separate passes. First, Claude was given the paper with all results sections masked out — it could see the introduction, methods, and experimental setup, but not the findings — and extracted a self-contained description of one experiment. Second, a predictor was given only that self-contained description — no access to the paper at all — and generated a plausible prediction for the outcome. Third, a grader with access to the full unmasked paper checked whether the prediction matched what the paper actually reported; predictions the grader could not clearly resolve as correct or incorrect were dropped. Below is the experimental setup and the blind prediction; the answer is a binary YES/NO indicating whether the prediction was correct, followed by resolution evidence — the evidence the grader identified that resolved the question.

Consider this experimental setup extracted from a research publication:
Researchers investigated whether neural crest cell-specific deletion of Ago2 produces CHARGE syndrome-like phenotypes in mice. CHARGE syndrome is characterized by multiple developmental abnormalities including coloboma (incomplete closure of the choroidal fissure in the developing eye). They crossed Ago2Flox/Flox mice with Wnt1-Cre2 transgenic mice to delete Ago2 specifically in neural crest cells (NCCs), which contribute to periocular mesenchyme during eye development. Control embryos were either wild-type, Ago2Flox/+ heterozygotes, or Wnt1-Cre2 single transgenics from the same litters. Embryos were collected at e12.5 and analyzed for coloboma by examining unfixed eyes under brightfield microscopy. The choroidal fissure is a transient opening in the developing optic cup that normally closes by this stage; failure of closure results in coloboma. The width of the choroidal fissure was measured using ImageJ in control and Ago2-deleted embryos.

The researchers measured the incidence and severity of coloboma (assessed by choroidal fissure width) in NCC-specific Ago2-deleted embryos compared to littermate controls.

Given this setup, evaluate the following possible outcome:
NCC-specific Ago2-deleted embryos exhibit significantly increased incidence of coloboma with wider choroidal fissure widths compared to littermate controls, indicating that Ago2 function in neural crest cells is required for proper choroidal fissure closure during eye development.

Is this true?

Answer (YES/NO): YES